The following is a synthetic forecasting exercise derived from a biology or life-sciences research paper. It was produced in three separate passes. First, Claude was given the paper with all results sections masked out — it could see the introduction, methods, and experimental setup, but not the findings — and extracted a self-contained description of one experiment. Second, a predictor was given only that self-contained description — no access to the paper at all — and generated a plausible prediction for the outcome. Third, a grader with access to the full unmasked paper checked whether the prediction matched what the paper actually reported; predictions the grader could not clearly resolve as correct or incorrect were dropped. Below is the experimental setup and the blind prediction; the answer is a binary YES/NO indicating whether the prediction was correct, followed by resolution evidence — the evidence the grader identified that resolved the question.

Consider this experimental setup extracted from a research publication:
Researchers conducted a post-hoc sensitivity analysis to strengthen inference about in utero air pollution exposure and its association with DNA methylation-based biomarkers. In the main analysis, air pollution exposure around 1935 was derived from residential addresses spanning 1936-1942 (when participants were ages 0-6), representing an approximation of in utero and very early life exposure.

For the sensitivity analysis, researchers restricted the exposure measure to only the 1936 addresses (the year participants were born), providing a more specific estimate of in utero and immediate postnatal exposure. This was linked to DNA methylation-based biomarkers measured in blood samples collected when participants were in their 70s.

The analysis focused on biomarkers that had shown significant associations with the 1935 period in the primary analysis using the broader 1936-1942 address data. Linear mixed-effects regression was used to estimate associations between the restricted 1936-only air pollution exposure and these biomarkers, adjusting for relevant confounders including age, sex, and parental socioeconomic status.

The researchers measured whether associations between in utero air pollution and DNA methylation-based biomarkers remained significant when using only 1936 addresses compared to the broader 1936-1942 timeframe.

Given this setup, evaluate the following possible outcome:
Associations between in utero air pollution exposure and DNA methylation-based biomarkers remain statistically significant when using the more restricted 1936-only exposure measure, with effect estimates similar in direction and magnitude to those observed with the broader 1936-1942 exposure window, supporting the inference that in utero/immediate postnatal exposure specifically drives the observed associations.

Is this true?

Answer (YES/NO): NO